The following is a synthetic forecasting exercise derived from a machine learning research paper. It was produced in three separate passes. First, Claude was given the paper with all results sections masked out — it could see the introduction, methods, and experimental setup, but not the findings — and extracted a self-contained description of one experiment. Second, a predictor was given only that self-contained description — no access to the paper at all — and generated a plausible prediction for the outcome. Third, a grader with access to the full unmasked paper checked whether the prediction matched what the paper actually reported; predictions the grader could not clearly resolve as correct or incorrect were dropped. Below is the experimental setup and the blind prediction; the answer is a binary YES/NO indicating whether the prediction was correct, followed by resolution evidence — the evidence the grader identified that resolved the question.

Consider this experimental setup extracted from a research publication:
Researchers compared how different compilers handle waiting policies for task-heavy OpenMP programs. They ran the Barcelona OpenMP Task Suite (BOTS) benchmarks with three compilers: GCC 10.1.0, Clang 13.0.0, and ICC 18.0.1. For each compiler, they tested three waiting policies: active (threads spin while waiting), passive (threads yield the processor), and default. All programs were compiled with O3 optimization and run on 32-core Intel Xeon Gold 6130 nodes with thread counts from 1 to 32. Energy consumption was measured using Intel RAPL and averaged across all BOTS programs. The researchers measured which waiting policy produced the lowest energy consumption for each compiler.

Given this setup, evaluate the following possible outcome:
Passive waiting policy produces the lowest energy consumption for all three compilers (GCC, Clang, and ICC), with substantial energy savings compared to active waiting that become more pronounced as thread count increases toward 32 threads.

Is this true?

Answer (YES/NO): NO